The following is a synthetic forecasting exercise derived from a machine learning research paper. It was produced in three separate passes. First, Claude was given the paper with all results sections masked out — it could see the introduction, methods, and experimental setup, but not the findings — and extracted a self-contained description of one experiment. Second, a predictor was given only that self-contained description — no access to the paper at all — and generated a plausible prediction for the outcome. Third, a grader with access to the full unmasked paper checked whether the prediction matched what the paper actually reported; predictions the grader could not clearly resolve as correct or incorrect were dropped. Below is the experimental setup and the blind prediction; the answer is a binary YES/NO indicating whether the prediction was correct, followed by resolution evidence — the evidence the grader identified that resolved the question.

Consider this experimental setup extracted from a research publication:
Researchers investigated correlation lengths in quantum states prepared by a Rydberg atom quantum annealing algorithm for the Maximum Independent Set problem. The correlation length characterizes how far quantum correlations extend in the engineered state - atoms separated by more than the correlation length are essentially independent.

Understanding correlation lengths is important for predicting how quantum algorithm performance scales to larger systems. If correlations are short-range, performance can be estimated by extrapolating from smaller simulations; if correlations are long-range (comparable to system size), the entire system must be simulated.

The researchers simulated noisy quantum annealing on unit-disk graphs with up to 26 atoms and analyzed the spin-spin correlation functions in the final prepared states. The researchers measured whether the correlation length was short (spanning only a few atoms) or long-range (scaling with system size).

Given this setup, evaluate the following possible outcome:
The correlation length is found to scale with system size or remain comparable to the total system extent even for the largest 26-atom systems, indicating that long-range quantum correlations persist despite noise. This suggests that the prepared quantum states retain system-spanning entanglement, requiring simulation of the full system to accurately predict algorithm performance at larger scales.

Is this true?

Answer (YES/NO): NO